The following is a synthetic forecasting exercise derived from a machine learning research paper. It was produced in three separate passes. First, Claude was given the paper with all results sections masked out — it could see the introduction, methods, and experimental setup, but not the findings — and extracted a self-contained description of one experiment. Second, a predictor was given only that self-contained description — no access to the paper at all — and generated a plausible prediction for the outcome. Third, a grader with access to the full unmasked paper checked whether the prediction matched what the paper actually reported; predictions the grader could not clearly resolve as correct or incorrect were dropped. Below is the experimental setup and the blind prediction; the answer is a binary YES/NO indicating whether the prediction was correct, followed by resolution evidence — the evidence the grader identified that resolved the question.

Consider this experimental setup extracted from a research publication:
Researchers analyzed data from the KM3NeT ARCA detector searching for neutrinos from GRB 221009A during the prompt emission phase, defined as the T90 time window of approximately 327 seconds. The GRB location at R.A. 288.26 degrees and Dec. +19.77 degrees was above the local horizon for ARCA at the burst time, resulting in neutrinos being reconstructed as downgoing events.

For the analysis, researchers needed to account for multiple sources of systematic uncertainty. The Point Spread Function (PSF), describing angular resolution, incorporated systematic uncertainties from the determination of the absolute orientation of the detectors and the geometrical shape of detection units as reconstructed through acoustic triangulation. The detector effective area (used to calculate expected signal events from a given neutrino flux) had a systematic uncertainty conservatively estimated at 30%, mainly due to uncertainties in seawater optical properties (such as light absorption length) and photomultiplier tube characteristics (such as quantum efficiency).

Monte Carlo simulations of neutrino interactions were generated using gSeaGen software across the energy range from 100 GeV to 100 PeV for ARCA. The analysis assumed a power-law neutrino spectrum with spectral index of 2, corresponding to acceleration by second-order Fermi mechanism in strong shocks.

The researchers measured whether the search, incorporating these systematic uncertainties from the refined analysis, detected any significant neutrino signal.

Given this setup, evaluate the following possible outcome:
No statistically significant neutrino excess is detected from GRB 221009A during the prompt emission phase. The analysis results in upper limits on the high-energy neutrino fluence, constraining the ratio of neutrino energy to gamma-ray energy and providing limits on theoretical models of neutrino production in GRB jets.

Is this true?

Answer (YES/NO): YES